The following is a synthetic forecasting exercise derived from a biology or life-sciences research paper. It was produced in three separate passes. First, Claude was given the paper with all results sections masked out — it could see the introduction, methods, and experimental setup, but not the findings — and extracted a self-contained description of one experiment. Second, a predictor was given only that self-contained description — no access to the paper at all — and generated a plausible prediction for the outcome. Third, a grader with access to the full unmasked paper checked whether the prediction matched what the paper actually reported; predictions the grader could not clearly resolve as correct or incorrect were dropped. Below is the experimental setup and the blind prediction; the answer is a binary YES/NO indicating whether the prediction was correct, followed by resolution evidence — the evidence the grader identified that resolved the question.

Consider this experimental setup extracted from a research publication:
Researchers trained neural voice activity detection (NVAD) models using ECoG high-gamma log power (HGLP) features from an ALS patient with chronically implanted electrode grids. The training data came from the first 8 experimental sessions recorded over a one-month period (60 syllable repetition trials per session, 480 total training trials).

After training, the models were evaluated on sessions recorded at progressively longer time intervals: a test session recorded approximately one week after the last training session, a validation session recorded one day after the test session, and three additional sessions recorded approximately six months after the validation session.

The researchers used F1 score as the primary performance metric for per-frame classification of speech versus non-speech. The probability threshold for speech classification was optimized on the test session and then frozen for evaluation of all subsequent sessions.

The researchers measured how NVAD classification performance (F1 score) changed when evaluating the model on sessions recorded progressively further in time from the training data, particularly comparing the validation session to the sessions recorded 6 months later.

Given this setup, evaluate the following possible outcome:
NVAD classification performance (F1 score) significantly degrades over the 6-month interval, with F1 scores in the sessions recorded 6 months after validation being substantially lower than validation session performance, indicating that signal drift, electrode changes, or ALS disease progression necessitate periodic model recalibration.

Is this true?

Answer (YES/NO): YES